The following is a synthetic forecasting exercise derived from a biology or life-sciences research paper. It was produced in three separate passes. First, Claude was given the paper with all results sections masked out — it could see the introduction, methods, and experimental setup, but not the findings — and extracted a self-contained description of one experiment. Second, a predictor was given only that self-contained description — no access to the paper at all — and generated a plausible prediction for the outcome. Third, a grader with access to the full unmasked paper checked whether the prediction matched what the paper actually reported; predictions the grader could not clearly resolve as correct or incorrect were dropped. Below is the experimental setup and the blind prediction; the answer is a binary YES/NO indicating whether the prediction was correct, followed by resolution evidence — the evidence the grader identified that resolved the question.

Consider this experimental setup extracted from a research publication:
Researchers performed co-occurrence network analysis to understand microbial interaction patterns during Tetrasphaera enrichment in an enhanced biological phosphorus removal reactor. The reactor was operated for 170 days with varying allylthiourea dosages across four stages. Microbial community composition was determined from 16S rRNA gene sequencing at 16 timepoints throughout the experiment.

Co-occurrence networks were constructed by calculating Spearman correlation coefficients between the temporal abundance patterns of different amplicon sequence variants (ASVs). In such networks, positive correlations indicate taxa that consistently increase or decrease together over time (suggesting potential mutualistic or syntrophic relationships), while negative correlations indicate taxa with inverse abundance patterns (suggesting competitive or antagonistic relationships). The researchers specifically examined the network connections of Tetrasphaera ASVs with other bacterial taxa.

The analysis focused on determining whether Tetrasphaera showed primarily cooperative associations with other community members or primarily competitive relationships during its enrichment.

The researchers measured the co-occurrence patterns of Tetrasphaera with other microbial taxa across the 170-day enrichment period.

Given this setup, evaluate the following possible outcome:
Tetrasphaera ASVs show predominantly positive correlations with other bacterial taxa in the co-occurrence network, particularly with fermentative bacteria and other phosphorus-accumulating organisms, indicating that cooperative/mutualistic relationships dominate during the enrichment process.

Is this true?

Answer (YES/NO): NO